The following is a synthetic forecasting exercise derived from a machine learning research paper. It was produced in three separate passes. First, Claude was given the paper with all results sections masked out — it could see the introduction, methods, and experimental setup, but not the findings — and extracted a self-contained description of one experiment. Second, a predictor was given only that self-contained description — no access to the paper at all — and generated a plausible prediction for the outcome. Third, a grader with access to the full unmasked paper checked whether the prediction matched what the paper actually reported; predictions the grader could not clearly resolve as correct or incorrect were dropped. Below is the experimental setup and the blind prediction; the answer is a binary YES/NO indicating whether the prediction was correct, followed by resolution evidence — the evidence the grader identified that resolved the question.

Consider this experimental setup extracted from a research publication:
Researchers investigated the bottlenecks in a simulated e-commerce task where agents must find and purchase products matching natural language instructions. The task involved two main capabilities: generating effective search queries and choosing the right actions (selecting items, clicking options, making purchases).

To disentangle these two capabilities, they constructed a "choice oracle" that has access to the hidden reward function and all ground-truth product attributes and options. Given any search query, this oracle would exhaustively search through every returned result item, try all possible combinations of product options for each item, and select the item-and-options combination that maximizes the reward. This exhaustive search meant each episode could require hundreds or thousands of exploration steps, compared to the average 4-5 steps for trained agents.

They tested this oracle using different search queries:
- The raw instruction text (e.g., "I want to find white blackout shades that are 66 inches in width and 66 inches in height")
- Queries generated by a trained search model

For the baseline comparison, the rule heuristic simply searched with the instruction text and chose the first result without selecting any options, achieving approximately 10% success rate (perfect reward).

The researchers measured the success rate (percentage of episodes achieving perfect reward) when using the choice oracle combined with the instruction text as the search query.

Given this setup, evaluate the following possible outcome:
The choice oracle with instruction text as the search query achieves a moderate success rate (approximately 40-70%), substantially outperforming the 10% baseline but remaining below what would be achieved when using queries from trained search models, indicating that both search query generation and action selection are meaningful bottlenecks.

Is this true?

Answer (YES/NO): NO